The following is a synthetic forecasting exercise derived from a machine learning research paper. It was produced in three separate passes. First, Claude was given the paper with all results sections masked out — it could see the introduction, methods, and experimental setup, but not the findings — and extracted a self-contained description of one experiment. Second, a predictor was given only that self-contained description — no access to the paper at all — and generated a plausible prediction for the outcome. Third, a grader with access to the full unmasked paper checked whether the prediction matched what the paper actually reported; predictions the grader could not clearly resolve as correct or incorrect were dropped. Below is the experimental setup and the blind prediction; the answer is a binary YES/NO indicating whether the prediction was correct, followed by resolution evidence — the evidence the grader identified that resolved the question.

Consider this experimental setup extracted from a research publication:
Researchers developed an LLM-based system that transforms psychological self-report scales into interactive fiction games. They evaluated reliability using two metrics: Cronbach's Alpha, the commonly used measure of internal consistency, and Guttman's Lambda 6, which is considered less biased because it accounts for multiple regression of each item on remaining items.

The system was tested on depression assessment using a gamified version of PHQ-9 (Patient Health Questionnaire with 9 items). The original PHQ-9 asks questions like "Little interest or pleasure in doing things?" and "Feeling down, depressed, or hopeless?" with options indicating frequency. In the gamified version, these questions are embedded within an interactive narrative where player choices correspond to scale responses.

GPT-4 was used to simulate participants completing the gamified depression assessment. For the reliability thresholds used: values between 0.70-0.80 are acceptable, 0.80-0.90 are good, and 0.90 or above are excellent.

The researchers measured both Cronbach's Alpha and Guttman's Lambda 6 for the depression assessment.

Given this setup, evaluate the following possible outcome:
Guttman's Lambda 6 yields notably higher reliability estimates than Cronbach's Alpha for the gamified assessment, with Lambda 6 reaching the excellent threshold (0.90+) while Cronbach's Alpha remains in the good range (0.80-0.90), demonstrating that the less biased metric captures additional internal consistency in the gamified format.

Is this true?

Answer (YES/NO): NO